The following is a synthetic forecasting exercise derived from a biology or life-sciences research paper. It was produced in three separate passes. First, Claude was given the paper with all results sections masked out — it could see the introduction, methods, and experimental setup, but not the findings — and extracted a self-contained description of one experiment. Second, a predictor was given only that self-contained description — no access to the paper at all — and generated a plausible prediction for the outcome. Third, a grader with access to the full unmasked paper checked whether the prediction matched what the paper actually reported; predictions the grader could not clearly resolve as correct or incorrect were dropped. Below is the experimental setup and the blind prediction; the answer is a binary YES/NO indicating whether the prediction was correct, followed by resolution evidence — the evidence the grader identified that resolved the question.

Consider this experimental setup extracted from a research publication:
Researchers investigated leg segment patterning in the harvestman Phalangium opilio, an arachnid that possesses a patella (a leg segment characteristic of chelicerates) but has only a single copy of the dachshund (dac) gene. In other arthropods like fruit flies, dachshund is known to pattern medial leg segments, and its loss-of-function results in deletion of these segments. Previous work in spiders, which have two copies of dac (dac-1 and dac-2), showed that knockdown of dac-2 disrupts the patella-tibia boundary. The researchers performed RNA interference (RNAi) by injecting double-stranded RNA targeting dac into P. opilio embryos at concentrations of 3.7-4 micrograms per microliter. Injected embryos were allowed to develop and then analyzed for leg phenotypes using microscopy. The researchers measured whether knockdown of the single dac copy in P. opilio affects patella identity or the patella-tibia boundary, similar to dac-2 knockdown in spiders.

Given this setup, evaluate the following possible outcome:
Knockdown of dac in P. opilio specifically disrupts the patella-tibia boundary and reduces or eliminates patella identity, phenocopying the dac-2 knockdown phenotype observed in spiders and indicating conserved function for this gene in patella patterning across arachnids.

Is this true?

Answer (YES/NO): NO